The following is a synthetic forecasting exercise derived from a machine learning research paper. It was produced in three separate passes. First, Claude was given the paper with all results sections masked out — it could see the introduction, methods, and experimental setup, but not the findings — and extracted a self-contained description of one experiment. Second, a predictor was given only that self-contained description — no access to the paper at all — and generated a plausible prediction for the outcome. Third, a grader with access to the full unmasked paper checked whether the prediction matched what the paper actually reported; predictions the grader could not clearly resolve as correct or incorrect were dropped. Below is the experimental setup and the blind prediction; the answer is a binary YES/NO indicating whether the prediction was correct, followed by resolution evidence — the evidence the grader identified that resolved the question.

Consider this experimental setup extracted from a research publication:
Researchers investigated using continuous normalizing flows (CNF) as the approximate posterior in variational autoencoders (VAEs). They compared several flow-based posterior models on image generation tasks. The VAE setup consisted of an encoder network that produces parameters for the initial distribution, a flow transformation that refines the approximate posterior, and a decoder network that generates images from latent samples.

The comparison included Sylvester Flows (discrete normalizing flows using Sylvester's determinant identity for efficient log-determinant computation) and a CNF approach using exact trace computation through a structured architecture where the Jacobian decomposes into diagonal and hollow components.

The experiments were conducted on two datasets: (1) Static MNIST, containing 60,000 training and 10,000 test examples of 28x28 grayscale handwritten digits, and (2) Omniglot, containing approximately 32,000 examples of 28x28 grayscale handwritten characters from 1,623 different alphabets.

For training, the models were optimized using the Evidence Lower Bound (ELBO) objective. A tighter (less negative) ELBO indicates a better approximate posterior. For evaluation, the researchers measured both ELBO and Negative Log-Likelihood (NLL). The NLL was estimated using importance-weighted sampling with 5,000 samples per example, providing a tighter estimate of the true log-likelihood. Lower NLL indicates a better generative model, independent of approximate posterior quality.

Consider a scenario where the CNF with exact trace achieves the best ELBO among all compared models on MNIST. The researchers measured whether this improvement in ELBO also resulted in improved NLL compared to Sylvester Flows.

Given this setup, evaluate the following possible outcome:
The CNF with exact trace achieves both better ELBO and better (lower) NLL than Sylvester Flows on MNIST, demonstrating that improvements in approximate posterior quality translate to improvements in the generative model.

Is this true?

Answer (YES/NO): NO